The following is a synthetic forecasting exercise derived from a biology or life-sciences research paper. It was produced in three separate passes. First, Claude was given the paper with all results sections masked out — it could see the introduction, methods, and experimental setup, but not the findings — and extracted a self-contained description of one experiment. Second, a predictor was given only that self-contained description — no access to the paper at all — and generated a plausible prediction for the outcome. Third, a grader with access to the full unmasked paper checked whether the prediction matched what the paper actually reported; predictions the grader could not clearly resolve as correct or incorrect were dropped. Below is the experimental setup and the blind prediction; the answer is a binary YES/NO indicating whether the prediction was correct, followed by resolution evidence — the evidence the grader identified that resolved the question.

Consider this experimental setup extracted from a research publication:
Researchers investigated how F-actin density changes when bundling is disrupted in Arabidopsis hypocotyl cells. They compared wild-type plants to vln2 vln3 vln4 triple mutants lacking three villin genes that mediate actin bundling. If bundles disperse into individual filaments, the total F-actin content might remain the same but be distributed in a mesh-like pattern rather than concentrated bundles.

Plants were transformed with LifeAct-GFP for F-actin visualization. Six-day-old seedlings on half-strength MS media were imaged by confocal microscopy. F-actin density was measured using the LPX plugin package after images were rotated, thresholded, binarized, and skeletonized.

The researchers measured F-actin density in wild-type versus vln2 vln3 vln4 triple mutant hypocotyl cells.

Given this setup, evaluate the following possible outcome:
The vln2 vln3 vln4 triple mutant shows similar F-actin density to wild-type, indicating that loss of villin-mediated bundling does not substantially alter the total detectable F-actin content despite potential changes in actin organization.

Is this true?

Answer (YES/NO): NO